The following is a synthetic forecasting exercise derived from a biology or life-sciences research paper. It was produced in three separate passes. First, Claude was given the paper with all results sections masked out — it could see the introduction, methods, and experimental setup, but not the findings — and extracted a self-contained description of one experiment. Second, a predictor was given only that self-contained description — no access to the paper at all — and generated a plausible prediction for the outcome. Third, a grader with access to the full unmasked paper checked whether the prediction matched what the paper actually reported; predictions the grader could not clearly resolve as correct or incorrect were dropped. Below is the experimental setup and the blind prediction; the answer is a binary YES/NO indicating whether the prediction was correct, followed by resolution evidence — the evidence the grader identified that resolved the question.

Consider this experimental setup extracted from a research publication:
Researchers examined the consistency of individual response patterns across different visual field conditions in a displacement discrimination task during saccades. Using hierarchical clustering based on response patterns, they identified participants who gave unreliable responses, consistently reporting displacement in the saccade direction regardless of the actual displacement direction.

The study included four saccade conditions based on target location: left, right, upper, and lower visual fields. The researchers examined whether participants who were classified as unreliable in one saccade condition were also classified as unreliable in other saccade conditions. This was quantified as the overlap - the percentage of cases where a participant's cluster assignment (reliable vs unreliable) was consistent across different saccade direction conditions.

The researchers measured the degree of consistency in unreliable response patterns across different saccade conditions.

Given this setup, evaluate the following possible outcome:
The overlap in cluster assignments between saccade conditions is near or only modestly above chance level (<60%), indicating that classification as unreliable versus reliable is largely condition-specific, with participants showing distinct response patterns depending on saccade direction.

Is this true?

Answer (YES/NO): NO